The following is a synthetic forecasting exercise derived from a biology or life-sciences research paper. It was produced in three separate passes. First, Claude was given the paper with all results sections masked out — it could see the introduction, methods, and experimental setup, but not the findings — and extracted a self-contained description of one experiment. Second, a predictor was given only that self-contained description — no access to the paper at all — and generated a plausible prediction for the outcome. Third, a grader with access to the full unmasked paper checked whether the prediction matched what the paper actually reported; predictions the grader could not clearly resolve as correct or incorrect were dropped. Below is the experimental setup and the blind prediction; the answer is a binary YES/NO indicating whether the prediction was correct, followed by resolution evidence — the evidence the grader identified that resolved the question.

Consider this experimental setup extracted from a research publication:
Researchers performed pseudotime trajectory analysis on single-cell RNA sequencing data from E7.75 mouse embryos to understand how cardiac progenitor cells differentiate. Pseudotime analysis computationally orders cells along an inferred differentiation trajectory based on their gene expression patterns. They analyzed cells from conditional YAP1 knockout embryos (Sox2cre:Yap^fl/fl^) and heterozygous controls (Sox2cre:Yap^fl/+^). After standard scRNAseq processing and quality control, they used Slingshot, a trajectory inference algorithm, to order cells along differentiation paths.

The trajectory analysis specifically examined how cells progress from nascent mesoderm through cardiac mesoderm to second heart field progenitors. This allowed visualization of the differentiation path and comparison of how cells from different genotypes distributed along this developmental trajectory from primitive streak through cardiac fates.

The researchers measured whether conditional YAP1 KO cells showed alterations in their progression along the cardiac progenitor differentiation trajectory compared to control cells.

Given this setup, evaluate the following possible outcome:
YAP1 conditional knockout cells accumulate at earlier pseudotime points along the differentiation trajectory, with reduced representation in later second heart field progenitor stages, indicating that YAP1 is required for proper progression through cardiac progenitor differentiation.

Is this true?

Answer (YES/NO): NO